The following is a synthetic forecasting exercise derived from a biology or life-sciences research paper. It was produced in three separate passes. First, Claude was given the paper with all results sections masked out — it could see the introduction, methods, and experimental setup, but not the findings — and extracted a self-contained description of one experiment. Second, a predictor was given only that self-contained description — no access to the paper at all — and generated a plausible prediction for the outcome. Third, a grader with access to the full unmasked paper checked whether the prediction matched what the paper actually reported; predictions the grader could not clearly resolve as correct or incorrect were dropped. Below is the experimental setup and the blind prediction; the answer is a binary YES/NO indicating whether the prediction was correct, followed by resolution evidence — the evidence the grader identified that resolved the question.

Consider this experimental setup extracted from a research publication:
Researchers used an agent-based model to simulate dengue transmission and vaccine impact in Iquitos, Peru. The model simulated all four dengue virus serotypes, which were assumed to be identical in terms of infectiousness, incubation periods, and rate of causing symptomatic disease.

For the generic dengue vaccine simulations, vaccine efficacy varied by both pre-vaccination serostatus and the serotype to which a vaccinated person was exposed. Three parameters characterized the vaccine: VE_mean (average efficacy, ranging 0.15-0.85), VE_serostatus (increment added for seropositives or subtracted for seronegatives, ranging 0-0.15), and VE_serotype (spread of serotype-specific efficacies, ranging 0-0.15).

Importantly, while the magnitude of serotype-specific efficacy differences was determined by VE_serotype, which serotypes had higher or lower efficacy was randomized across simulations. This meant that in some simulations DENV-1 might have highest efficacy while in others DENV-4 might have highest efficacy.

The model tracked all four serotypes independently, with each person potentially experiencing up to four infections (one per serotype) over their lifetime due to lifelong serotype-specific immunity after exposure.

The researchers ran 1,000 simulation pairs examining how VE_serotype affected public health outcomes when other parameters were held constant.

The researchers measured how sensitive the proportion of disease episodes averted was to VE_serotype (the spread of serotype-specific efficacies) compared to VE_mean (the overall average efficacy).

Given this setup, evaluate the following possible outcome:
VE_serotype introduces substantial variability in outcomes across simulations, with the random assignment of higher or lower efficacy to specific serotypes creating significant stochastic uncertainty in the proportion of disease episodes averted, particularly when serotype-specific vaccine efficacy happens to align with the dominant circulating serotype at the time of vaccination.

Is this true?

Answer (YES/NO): NO